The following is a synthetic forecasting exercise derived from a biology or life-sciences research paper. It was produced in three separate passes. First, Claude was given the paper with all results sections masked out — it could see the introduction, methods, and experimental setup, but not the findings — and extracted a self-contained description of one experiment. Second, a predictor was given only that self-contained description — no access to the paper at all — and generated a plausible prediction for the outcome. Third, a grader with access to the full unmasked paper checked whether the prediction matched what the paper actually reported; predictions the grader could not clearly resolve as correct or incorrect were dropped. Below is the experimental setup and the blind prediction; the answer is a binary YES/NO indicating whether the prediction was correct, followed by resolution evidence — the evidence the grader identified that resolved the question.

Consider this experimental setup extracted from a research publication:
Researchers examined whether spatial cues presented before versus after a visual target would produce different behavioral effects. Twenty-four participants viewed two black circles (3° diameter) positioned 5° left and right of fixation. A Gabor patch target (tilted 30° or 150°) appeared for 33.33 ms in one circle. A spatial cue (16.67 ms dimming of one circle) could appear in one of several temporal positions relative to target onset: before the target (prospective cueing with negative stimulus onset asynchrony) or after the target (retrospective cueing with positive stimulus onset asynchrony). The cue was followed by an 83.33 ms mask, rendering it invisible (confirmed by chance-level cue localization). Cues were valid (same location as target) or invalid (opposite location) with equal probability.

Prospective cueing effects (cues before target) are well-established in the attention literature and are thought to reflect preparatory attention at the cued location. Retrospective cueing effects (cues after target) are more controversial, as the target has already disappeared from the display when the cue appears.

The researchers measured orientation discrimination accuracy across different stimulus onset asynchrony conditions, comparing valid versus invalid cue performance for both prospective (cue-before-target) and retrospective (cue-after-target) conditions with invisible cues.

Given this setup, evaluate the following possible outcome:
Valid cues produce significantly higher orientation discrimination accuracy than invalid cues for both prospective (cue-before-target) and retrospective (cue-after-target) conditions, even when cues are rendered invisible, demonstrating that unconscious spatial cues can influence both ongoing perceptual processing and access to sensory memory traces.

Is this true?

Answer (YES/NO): YES